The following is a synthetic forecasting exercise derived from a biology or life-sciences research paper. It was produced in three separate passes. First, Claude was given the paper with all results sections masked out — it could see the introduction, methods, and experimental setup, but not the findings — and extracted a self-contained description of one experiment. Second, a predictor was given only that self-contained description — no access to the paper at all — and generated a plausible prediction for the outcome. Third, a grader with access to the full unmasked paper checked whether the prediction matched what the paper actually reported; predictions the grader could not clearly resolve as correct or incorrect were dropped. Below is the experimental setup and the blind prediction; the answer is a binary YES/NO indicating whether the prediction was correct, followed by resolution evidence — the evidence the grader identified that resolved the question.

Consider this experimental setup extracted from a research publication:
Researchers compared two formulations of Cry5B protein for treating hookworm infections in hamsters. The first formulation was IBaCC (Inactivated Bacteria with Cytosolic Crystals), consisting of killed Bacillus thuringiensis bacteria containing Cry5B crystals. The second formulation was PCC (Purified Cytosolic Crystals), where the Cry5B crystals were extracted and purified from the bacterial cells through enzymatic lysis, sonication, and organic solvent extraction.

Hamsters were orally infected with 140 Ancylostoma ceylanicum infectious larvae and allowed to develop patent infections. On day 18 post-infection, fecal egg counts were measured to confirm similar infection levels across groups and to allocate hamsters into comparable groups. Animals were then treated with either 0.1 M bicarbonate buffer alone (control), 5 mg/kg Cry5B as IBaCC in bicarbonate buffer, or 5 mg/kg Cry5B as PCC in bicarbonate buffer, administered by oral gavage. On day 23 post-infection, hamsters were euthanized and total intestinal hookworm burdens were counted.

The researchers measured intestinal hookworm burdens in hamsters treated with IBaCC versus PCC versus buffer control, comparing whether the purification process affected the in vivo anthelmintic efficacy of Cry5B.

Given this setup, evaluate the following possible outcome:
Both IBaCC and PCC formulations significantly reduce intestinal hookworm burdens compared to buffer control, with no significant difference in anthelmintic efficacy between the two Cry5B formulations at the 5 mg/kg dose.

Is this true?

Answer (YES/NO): YES